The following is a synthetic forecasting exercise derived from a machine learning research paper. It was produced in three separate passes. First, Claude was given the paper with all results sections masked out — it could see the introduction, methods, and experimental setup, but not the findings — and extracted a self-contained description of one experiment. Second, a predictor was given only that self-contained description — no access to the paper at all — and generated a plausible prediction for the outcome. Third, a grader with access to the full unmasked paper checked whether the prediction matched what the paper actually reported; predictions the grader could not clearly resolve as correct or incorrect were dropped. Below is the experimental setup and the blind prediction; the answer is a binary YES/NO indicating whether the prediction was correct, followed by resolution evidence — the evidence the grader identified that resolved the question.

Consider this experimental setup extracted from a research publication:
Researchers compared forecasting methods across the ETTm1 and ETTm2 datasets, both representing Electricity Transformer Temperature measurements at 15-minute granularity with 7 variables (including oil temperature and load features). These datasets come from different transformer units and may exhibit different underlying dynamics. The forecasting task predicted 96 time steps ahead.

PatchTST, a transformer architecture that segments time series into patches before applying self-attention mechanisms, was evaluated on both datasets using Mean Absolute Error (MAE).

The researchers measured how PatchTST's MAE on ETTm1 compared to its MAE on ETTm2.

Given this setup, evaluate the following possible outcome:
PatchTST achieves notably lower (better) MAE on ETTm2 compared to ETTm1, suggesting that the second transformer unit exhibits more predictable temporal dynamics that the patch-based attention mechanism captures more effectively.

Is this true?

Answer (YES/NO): YES